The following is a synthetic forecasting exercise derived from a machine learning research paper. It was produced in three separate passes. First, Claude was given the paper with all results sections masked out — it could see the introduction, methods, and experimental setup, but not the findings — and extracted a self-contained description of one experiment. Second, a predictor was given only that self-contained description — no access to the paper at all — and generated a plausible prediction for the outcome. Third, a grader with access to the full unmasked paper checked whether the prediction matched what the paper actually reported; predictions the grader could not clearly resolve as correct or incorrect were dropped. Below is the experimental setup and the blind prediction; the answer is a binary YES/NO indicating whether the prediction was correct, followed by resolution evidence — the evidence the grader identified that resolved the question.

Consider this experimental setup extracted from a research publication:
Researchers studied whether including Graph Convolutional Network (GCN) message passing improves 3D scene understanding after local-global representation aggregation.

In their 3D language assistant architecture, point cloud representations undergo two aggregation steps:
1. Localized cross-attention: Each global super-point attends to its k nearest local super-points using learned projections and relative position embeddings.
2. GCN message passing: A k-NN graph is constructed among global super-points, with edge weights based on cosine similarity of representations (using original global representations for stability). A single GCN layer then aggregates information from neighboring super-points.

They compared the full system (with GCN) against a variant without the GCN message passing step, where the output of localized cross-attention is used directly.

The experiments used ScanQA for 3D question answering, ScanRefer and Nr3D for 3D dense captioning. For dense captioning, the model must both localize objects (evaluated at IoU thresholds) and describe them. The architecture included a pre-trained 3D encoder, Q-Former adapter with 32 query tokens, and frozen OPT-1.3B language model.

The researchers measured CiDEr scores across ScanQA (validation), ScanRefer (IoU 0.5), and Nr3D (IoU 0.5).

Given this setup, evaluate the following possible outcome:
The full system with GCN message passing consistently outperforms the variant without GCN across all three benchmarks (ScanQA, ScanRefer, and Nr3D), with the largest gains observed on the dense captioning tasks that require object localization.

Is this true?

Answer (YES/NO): YES